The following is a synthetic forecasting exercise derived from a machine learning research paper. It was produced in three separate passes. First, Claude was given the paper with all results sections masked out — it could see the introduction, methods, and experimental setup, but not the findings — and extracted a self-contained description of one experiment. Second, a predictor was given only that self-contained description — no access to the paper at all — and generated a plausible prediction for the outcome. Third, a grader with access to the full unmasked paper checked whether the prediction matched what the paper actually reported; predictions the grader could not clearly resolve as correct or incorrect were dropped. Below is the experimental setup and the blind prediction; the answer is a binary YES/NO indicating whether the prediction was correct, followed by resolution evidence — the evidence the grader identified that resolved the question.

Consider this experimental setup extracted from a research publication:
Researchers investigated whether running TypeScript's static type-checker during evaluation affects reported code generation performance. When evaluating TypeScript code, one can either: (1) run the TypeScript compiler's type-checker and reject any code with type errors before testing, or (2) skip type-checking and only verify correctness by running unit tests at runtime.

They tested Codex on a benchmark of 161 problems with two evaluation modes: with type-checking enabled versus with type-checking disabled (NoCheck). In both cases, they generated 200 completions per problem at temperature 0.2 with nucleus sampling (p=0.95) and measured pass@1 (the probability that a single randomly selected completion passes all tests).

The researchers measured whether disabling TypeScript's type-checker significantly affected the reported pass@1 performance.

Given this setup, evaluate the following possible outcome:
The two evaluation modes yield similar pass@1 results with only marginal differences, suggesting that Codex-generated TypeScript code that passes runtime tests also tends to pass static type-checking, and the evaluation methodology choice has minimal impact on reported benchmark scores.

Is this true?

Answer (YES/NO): YES